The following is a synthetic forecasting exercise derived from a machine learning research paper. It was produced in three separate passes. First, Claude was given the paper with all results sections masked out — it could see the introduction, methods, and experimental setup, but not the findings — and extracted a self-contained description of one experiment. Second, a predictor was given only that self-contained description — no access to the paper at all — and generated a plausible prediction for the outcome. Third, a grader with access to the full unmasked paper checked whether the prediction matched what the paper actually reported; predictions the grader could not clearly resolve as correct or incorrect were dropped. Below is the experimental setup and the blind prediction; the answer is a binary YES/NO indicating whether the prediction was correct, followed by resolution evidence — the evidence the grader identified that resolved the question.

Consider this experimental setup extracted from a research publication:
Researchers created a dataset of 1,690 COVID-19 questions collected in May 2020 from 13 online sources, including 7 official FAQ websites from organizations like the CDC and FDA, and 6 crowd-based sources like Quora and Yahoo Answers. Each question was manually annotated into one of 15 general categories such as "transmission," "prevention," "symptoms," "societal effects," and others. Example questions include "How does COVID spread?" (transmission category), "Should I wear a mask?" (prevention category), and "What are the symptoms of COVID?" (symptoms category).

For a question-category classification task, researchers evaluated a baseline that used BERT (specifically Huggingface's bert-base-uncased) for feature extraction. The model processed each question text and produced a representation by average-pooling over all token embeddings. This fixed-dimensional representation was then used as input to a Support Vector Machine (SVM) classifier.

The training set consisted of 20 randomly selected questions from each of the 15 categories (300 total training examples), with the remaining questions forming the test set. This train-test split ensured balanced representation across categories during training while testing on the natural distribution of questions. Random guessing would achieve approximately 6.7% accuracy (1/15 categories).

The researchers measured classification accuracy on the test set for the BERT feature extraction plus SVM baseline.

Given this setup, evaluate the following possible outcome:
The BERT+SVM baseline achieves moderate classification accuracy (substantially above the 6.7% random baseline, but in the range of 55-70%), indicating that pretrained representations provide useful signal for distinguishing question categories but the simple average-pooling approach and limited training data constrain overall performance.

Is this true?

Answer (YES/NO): YES